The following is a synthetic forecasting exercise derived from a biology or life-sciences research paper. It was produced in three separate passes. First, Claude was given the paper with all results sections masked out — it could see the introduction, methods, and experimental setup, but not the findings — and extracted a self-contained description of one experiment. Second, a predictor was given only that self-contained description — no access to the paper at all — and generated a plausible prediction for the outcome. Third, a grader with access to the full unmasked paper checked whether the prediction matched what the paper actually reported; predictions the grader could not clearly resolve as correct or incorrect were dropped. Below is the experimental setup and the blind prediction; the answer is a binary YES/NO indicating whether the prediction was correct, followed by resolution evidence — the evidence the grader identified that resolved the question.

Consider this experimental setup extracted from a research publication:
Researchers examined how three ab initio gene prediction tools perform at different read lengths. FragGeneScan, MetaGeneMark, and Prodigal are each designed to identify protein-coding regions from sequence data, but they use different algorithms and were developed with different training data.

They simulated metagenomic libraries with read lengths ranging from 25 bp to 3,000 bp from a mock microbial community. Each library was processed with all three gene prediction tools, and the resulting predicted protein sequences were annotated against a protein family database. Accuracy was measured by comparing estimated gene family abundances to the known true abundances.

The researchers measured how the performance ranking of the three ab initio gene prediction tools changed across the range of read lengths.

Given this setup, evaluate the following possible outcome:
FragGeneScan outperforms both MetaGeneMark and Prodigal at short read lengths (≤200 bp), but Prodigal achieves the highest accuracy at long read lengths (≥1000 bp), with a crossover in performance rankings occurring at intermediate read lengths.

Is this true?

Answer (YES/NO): NO